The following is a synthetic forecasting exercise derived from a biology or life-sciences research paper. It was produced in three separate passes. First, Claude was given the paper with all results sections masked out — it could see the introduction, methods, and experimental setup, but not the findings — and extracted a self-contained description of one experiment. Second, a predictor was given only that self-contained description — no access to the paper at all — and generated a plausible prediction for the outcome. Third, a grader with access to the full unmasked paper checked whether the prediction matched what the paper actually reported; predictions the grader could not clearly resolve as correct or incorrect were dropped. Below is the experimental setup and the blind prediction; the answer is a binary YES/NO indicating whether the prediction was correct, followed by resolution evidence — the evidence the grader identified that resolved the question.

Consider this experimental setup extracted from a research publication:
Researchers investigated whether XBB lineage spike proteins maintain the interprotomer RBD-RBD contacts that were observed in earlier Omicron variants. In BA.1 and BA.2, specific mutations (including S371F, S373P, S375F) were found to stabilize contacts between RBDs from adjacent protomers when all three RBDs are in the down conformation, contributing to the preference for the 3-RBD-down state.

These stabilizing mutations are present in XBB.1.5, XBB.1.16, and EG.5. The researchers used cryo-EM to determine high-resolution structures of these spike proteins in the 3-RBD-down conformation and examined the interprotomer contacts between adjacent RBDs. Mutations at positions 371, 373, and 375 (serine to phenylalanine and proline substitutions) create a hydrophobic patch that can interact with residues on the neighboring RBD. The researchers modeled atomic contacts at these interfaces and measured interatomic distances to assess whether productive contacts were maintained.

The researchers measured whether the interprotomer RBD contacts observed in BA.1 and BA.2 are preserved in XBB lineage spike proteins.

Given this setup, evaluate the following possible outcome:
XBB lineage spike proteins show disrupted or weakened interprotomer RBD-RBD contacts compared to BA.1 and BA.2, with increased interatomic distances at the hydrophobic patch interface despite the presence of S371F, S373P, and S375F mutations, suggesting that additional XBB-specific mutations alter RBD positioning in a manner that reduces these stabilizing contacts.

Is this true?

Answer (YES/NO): NO